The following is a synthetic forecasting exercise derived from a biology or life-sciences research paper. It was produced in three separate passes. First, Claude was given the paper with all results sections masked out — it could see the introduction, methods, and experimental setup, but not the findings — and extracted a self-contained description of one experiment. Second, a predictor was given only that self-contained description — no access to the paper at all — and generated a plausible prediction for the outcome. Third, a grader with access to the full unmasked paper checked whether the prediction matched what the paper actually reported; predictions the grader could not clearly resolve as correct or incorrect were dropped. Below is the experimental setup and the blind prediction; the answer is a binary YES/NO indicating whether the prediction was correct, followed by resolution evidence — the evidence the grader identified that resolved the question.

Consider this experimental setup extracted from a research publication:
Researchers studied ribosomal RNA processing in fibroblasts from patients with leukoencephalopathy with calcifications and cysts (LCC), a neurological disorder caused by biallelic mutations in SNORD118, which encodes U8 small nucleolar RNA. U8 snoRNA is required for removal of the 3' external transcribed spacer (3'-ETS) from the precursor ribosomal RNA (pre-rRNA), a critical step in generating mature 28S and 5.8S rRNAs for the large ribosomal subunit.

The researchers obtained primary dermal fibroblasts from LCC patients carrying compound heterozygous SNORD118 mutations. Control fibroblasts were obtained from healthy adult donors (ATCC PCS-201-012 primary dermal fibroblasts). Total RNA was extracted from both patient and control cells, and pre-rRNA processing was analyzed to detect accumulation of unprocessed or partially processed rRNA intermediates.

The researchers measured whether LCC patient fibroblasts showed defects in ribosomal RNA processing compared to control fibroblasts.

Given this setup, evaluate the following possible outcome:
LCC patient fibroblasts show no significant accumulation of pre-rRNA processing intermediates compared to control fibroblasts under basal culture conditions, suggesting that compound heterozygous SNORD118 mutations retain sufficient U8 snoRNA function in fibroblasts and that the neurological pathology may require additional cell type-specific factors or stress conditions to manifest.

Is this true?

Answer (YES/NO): NO